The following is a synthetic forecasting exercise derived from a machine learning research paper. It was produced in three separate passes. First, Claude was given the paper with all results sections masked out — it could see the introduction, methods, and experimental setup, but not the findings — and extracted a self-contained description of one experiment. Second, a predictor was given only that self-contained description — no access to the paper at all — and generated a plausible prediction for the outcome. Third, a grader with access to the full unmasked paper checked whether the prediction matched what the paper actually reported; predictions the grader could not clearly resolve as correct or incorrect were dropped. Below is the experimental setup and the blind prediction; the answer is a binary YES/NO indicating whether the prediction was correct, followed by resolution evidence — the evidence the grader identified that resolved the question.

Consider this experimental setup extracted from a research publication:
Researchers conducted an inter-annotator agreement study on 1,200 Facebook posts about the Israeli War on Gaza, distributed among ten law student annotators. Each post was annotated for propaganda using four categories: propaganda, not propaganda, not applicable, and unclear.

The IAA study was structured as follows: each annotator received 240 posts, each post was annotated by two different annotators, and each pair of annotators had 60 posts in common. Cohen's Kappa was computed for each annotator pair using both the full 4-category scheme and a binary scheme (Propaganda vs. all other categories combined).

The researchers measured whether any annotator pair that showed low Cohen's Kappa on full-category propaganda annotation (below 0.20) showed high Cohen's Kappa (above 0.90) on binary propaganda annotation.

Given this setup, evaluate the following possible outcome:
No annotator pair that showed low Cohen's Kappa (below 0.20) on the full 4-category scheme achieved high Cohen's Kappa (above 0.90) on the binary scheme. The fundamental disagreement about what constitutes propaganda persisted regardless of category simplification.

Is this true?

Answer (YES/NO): NO